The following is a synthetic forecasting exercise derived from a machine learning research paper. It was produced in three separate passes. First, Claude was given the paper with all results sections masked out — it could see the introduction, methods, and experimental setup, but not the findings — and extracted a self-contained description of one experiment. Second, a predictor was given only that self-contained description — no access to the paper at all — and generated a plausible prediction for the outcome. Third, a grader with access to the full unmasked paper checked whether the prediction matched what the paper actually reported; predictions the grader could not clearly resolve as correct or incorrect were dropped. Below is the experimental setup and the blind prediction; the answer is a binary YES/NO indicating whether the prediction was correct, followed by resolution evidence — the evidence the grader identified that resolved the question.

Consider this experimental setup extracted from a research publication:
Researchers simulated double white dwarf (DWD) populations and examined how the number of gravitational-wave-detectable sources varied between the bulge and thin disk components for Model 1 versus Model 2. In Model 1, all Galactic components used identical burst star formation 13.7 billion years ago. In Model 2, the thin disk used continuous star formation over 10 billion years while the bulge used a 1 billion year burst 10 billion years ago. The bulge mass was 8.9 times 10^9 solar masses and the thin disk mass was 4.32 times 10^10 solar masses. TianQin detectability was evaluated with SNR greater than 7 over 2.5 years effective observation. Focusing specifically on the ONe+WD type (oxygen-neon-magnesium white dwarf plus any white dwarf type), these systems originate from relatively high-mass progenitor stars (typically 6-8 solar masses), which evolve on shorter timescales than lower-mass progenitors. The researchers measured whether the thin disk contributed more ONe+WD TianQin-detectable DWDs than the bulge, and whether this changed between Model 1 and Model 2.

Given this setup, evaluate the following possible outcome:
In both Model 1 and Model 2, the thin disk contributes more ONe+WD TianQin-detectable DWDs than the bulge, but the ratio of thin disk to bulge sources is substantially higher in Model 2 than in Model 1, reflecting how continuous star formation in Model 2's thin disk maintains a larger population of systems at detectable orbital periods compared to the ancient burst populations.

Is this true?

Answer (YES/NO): YES